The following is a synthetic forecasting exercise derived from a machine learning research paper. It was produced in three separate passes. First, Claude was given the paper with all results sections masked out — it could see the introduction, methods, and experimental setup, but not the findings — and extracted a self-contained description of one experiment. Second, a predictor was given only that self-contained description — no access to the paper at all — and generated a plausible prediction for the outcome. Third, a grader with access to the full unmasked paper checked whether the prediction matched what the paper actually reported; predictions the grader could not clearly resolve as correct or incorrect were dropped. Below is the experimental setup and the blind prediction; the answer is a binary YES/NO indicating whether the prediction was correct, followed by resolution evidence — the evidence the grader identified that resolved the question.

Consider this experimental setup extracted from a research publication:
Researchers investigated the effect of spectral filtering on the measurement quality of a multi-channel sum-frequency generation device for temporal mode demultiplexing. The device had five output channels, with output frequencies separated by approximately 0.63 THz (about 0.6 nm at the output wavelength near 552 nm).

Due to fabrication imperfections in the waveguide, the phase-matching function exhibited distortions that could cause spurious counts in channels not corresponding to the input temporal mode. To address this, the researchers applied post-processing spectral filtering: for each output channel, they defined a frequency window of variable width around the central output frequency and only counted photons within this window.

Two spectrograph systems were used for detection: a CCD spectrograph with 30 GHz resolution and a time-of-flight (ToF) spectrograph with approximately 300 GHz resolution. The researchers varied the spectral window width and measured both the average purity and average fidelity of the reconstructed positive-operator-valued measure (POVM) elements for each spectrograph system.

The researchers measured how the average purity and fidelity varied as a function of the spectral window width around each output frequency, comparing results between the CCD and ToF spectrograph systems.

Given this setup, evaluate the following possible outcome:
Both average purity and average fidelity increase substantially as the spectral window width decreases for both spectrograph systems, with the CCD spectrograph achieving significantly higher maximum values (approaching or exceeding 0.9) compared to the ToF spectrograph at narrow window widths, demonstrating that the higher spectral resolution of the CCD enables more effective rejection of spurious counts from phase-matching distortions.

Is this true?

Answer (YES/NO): NO